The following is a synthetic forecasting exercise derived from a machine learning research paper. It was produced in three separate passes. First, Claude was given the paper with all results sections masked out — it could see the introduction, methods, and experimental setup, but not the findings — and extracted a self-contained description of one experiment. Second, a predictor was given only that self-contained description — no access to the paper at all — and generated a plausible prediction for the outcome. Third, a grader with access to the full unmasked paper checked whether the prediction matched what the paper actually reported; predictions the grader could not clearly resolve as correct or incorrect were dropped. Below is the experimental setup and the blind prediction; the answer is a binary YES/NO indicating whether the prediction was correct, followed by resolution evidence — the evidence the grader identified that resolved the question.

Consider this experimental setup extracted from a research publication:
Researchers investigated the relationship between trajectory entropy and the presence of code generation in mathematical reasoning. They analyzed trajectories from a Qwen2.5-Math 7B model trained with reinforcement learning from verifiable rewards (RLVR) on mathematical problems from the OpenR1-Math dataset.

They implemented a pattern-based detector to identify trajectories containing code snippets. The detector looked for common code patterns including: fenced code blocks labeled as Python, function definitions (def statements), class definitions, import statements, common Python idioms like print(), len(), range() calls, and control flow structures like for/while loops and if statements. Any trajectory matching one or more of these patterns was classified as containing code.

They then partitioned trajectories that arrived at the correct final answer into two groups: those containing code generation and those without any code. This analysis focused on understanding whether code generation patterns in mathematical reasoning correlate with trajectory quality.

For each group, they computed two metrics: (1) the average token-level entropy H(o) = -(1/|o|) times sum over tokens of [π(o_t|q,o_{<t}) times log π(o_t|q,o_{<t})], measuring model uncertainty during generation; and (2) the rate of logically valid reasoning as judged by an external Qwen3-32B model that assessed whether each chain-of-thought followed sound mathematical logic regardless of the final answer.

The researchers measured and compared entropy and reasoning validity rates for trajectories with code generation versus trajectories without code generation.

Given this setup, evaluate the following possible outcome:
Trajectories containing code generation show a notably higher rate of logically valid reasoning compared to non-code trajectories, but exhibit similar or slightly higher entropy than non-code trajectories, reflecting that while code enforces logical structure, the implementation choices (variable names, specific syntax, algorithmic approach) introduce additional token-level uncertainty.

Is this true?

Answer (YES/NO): NO